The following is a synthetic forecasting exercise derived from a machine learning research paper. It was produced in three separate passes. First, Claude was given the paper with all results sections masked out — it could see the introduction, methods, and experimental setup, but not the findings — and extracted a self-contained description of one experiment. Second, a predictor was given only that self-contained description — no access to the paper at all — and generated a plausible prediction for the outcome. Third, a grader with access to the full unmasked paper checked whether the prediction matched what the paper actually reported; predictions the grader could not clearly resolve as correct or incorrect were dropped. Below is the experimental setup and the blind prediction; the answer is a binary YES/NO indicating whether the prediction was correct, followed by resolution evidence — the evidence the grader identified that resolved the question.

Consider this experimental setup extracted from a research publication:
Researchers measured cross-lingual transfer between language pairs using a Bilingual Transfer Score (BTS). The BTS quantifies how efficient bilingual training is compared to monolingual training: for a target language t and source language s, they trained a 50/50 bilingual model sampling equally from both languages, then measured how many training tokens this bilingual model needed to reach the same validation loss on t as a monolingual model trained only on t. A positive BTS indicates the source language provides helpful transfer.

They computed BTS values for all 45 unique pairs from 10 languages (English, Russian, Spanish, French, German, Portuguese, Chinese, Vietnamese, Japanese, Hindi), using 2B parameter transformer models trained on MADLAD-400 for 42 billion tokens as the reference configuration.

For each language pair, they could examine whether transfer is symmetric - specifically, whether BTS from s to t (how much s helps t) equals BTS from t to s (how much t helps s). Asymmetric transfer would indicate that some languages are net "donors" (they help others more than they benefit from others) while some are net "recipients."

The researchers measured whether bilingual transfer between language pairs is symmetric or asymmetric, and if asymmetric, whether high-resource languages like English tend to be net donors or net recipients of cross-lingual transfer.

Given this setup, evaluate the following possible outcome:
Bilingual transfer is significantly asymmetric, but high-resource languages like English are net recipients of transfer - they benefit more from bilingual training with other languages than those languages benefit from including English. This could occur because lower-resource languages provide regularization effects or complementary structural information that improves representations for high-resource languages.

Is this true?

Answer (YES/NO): NO